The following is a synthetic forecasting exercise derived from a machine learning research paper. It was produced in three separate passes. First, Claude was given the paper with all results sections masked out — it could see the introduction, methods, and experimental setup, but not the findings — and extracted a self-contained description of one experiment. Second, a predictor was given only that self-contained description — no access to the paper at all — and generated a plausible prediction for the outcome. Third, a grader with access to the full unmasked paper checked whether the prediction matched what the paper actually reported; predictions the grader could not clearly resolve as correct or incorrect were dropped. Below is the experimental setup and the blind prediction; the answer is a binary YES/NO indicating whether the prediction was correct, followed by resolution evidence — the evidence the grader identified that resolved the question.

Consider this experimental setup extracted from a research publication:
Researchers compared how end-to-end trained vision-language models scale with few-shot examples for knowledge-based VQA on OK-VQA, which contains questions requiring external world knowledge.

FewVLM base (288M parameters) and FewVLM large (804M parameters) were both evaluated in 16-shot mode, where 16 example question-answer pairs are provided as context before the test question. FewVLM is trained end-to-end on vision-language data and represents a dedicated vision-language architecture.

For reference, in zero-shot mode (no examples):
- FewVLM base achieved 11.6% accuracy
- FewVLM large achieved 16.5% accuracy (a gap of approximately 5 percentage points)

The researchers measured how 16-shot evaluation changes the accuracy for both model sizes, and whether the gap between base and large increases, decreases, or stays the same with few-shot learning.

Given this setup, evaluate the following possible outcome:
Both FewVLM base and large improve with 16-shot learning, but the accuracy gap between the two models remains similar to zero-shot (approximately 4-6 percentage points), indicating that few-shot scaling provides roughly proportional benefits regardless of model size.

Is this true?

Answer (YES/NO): NO